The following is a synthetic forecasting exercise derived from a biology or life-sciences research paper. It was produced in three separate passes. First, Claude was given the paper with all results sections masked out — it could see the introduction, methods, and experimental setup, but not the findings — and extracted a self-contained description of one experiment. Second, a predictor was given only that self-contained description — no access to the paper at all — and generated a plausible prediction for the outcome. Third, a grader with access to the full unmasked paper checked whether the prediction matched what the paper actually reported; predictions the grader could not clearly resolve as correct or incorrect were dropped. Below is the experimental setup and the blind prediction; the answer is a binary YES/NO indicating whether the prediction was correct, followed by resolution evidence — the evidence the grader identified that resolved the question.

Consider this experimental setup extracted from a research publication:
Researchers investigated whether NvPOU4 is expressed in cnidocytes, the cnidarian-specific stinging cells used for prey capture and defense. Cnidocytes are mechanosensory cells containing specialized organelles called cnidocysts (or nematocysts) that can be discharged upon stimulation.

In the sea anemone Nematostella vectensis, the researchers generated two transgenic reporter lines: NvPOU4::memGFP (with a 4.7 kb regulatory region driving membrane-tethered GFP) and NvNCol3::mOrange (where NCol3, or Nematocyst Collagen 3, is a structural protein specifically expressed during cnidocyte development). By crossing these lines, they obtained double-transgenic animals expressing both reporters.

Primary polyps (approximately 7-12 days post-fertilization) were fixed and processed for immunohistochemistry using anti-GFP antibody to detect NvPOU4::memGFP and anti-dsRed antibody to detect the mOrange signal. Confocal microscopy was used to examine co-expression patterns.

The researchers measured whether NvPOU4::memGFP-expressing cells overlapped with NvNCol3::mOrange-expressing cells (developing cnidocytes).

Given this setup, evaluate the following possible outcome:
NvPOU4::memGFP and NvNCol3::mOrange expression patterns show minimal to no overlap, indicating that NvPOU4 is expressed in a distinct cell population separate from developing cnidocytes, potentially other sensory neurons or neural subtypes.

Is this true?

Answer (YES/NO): NO